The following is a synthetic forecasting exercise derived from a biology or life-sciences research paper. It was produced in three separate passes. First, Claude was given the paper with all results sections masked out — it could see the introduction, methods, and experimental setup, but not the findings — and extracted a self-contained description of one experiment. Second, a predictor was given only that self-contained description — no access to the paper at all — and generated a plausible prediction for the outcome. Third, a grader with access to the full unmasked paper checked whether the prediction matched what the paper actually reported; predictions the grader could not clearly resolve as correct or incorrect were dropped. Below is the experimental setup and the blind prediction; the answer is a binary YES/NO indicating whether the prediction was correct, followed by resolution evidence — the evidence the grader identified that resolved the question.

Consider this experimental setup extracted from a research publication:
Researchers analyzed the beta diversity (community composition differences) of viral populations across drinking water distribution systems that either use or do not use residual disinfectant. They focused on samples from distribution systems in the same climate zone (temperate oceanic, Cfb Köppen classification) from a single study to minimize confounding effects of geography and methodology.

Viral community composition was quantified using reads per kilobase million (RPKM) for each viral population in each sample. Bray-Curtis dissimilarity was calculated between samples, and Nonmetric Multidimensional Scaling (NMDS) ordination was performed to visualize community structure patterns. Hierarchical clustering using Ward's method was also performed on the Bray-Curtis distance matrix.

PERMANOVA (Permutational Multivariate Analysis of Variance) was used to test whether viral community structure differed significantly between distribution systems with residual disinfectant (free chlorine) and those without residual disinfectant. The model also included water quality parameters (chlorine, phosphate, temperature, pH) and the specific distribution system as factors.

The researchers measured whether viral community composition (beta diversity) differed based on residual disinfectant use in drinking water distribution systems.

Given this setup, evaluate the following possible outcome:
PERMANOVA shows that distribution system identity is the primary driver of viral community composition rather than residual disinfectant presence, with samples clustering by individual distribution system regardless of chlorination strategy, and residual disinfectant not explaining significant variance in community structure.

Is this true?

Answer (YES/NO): NO